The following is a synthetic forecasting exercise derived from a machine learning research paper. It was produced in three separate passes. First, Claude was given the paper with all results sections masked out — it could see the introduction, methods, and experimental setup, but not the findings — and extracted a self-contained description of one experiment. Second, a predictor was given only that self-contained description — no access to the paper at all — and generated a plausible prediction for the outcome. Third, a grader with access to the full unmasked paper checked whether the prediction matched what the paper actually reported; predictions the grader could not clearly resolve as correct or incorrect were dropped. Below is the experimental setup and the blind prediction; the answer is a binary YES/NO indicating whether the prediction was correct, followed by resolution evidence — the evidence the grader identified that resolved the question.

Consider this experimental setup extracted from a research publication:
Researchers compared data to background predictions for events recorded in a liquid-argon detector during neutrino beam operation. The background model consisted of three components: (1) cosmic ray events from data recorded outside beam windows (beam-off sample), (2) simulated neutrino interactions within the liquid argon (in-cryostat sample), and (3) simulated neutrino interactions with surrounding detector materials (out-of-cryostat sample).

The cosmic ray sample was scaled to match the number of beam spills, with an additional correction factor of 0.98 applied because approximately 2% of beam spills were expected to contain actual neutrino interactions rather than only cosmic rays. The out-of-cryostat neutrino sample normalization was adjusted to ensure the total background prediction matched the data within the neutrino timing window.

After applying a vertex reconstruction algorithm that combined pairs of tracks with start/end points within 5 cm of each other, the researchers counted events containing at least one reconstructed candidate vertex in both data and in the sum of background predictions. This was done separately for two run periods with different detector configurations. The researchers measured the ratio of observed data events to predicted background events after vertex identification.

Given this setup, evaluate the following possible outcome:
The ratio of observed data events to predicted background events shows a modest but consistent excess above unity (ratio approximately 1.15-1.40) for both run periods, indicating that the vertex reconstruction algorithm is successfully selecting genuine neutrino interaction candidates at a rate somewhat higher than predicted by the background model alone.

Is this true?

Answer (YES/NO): NO